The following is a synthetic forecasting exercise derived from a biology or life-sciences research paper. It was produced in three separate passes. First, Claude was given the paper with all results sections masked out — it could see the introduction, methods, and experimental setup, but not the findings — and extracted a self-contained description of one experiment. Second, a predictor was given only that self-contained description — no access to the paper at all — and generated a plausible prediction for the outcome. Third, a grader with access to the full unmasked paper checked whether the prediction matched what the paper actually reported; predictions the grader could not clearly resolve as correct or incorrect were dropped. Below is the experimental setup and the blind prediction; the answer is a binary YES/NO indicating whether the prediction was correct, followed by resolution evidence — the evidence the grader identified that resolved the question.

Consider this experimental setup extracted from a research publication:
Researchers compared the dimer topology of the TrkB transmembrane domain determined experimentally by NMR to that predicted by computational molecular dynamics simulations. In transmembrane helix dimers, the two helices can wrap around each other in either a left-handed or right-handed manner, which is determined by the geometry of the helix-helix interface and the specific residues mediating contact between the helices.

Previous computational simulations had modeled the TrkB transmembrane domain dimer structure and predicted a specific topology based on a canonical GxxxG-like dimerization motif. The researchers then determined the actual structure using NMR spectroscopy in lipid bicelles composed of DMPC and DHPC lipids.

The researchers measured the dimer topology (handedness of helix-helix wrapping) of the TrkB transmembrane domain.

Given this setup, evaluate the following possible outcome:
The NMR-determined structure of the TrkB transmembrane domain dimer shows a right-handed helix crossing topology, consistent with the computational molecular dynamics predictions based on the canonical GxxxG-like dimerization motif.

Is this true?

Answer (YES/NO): NO